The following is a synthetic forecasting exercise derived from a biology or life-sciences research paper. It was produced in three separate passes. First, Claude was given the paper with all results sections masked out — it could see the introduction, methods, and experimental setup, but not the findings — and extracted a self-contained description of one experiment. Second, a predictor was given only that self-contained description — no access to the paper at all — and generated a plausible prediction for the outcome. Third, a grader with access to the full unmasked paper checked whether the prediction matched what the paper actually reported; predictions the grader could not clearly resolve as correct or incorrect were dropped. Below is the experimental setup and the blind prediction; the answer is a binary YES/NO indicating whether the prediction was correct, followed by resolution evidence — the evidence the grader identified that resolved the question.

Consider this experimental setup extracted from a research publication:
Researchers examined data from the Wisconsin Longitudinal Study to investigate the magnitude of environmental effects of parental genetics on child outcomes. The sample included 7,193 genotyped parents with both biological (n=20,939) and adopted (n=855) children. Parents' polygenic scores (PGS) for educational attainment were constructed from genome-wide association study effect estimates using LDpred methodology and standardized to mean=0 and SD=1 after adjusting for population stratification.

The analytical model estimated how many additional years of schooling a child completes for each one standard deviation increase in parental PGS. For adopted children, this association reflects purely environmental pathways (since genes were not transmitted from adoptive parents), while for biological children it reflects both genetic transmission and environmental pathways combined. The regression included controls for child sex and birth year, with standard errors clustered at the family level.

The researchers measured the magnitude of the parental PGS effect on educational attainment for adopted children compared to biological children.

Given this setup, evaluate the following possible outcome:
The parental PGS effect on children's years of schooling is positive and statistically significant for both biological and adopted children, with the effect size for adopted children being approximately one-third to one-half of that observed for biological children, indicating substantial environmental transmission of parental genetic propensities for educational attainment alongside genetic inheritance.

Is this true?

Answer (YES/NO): YES